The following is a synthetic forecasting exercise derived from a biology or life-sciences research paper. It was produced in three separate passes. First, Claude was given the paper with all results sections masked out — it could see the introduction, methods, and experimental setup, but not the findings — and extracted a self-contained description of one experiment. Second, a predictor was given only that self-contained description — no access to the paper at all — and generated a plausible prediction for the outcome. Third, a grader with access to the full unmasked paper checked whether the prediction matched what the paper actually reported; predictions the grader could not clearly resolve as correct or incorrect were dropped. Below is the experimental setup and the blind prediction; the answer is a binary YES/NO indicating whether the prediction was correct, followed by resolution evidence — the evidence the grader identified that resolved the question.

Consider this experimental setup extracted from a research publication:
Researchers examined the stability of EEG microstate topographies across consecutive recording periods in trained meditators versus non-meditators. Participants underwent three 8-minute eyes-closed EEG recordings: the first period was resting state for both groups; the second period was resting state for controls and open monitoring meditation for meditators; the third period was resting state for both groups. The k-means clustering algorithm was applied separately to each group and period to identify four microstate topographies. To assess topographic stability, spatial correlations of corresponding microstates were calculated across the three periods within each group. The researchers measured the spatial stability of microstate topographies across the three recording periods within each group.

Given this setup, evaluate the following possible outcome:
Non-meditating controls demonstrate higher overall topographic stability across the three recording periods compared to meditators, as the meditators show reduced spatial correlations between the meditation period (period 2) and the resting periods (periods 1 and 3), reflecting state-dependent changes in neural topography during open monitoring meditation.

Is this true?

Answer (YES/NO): NO